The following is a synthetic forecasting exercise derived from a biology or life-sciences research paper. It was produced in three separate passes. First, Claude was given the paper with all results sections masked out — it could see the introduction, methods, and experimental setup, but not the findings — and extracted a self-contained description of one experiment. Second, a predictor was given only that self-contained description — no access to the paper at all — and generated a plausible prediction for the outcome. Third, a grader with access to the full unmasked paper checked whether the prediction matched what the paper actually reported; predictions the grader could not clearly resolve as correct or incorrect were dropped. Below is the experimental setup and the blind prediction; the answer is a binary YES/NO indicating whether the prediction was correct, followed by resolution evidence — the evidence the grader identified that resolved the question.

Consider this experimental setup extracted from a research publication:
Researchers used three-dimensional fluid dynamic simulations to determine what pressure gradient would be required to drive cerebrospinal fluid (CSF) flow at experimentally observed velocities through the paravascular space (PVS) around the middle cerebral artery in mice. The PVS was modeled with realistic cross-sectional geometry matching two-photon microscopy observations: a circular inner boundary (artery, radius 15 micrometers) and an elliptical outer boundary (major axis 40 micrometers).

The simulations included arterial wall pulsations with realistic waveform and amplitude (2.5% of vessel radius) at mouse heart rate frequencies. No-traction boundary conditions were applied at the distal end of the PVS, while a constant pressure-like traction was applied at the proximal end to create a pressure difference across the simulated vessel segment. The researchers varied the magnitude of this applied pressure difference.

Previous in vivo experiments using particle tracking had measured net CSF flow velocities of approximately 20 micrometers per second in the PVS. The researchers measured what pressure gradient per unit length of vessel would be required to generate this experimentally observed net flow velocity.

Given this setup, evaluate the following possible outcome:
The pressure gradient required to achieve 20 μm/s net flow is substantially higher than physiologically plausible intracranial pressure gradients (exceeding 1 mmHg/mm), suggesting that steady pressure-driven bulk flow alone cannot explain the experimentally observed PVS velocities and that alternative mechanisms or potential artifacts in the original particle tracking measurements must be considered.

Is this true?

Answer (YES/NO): NO